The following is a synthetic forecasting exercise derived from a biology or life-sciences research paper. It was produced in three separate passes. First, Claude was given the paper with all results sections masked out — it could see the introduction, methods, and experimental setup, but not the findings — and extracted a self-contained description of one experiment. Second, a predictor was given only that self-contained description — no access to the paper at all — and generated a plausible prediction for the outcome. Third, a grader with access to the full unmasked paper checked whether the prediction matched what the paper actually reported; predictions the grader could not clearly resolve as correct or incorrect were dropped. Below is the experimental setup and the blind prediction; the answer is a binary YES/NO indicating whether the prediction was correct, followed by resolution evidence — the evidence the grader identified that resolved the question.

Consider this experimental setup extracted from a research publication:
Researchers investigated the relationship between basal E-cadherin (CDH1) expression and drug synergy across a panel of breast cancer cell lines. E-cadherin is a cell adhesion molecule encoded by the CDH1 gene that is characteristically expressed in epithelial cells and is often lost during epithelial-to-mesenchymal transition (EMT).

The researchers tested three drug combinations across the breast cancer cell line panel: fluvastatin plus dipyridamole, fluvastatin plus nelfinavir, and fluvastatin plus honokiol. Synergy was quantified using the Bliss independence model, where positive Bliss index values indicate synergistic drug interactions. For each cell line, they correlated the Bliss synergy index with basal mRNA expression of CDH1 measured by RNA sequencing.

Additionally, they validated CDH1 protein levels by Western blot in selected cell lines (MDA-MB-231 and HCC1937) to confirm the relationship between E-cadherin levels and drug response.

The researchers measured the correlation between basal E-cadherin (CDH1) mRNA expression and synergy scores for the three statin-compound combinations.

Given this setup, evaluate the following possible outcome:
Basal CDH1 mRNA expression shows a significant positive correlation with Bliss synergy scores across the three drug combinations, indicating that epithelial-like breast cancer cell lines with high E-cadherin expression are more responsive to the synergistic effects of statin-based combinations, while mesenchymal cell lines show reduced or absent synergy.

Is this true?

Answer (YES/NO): NO